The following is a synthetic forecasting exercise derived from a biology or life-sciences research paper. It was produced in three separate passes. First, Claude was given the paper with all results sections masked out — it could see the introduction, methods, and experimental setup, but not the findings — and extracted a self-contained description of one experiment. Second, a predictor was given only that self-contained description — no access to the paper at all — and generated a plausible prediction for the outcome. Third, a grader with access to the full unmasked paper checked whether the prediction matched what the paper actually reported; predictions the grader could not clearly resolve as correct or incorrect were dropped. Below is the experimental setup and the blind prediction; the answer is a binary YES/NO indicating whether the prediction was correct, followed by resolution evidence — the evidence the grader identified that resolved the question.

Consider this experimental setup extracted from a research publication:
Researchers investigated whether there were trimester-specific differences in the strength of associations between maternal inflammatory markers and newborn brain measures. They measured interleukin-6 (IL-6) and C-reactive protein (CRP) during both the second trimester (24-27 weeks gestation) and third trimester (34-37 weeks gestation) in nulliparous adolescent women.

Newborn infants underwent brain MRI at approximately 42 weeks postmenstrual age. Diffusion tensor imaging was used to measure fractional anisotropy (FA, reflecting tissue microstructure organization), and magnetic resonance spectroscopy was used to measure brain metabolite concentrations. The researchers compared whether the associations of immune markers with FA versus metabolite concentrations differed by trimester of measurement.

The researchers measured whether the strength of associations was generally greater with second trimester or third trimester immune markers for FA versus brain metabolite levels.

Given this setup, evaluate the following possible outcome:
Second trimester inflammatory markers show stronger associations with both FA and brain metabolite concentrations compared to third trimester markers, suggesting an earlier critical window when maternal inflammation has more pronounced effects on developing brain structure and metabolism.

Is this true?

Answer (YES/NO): NO